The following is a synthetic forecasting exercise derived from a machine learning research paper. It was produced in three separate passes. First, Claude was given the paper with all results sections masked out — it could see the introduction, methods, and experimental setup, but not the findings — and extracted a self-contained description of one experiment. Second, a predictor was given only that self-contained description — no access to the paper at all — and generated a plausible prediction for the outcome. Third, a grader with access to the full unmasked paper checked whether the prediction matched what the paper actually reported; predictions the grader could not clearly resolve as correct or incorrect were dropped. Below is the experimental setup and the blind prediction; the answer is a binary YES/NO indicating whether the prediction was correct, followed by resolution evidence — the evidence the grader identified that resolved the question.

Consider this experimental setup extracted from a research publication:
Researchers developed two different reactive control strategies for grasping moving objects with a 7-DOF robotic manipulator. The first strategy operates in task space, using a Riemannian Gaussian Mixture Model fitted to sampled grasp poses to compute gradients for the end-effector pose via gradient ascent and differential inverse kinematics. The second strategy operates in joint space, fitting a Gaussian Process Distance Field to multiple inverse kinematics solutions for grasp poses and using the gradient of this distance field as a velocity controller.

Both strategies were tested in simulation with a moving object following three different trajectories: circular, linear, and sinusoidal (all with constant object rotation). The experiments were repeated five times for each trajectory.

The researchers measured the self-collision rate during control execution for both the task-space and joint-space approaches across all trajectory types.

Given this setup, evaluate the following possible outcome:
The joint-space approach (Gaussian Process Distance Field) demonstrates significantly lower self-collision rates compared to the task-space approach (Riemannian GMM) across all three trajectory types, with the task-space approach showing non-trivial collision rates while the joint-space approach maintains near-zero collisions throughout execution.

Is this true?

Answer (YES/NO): YES